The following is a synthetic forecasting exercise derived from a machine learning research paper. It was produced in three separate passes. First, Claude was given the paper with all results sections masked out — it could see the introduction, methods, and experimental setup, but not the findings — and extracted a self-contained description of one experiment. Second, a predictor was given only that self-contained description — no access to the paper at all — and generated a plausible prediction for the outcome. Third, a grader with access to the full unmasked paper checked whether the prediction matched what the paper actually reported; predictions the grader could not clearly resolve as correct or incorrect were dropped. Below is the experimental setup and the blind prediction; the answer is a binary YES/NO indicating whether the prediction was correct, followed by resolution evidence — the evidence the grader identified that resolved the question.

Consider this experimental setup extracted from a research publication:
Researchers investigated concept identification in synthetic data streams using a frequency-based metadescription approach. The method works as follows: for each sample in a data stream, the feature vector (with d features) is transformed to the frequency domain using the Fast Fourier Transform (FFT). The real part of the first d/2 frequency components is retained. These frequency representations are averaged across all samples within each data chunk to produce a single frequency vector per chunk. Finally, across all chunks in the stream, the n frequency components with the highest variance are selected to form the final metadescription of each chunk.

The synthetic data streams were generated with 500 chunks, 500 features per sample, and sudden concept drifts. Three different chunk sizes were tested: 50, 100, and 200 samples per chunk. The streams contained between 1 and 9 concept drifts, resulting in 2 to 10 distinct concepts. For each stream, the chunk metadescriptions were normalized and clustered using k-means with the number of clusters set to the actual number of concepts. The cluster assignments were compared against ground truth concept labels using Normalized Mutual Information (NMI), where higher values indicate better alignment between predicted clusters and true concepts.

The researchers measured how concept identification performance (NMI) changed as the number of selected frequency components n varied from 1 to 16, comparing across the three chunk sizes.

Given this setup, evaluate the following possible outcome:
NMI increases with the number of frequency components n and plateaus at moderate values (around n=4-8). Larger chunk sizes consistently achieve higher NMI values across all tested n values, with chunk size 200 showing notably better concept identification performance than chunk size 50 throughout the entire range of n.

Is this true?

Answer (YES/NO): NO